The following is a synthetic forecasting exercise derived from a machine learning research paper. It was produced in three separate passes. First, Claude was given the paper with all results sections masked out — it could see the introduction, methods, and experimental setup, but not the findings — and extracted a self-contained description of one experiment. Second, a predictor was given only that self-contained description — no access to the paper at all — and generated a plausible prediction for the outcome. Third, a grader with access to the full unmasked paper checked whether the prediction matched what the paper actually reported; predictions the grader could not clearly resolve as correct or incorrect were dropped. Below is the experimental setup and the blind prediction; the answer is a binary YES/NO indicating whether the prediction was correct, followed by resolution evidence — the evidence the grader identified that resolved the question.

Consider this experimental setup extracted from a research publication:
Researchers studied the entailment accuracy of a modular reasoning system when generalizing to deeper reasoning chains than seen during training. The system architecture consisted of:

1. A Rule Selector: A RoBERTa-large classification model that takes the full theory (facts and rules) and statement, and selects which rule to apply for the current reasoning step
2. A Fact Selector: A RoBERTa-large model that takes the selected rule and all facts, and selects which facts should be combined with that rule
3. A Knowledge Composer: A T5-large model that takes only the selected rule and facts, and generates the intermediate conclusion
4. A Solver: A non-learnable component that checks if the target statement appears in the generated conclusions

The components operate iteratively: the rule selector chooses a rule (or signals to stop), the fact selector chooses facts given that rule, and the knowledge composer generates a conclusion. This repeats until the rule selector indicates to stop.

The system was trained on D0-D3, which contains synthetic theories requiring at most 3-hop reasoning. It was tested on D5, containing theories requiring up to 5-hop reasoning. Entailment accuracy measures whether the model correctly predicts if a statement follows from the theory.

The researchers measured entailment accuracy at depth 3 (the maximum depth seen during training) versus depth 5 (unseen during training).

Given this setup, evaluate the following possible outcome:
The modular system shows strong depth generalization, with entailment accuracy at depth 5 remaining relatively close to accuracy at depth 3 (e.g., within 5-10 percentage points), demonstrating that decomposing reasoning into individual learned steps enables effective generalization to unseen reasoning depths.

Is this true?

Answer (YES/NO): NO